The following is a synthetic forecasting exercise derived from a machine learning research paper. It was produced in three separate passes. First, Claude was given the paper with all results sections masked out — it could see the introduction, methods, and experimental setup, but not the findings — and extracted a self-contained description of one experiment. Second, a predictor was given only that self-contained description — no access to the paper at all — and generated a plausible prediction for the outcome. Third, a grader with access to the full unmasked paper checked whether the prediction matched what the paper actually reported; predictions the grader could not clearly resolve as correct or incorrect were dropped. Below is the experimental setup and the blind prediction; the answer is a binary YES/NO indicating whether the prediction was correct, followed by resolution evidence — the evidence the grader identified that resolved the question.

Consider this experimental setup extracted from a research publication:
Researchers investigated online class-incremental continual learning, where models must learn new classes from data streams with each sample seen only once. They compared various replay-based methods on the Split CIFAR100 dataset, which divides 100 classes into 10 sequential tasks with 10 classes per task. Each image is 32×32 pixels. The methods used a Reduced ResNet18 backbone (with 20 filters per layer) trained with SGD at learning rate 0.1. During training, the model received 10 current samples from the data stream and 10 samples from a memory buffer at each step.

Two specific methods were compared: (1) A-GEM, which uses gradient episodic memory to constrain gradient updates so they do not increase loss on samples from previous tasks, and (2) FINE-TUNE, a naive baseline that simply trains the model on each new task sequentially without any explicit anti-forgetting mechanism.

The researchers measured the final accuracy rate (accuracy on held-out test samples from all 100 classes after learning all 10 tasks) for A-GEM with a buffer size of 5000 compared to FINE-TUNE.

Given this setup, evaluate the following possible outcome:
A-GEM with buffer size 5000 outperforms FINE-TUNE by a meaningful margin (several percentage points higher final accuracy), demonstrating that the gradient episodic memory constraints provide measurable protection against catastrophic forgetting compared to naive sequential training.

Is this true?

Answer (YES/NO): NO